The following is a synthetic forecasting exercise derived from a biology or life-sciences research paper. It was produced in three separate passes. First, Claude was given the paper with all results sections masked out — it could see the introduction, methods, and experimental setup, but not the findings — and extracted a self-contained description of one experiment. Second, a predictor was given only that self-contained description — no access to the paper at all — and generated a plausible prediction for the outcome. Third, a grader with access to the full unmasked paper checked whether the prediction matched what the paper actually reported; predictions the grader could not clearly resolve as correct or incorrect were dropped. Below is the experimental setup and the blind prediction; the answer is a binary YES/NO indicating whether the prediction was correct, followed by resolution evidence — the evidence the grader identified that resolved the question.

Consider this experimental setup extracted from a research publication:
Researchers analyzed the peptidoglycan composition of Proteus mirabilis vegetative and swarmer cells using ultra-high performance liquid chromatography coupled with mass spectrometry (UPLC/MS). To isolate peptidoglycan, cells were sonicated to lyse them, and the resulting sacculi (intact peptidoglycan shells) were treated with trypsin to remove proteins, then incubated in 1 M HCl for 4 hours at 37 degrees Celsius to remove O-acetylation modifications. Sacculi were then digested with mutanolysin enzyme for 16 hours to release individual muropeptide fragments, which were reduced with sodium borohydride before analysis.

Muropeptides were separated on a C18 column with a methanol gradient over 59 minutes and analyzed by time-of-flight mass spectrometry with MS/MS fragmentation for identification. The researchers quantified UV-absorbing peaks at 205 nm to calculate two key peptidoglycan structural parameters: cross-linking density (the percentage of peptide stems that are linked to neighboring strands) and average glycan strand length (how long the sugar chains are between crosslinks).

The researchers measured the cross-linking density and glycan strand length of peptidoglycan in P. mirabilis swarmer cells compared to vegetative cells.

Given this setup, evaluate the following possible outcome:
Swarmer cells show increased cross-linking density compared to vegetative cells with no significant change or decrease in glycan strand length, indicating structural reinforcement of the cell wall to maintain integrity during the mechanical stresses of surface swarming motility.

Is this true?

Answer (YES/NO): NO